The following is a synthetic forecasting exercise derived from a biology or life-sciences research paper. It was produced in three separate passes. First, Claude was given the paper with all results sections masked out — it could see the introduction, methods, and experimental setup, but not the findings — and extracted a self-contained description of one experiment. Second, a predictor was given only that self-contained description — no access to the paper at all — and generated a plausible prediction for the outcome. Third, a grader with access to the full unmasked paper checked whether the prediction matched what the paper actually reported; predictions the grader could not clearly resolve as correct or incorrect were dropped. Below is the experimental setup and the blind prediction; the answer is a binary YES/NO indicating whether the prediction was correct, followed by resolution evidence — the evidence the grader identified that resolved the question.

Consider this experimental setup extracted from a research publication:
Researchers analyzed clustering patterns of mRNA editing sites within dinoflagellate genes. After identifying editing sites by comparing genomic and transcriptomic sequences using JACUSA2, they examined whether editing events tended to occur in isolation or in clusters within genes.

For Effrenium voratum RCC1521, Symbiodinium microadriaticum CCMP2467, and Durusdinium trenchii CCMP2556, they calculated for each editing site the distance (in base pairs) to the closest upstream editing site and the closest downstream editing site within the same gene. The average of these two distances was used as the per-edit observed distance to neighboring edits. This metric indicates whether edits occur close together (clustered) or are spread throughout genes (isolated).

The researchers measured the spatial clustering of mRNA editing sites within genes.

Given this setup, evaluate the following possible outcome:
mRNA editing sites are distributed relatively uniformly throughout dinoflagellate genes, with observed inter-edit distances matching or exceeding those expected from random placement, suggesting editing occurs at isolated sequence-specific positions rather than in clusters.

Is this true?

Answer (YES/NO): NO